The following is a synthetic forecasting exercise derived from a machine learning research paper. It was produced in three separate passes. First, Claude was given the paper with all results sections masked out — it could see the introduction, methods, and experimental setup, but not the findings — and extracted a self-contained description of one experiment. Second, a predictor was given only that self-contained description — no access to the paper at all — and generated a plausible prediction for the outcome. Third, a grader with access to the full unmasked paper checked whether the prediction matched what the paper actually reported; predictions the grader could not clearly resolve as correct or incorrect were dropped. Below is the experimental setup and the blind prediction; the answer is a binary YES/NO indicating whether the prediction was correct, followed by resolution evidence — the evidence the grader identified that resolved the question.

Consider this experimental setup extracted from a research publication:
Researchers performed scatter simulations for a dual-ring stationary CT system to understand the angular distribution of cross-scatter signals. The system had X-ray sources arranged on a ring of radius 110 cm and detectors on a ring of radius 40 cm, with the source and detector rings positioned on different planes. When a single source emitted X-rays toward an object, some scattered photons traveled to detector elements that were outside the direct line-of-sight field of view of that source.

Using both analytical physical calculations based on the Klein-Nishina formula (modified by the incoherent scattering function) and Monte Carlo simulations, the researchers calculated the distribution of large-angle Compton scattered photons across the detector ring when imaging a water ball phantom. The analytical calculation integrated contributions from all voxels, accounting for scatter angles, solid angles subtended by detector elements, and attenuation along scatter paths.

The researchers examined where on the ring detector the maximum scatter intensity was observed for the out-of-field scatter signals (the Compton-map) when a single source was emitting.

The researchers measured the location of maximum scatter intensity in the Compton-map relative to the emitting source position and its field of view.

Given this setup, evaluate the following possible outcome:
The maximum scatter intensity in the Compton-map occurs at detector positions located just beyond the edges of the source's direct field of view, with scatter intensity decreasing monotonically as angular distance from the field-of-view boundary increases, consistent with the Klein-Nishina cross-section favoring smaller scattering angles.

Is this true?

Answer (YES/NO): NO